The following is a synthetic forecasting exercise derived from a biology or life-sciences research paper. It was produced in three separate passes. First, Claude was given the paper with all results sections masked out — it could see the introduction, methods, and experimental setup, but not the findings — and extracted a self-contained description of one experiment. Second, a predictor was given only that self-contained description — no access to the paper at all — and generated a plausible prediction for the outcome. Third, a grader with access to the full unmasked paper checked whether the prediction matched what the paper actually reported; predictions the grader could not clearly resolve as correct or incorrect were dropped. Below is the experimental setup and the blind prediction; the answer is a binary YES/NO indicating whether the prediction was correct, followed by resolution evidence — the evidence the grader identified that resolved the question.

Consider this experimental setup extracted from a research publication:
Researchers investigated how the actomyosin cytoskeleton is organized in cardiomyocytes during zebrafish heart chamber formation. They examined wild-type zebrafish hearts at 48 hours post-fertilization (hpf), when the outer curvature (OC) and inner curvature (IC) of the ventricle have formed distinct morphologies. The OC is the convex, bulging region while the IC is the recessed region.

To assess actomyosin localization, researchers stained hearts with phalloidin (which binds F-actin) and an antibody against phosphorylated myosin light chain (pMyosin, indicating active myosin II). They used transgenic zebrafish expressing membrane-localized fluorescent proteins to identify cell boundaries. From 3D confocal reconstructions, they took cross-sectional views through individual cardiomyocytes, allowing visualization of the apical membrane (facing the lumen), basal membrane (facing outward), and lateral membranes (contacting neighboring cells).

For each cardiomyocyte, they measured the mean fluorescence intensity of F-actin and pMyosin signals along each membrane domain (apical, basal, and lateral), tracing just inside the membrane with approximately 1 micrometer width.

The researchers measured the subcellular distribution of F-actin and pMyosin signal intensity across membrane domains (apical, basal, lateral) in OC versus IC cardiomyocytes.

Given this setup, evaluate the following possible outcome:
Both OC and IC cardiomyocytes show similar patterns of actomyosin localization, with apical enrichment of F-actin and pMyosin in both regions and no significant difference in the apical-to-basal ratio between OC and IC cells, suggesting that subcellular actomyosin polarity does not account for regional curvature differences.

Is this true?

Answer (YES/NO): NO